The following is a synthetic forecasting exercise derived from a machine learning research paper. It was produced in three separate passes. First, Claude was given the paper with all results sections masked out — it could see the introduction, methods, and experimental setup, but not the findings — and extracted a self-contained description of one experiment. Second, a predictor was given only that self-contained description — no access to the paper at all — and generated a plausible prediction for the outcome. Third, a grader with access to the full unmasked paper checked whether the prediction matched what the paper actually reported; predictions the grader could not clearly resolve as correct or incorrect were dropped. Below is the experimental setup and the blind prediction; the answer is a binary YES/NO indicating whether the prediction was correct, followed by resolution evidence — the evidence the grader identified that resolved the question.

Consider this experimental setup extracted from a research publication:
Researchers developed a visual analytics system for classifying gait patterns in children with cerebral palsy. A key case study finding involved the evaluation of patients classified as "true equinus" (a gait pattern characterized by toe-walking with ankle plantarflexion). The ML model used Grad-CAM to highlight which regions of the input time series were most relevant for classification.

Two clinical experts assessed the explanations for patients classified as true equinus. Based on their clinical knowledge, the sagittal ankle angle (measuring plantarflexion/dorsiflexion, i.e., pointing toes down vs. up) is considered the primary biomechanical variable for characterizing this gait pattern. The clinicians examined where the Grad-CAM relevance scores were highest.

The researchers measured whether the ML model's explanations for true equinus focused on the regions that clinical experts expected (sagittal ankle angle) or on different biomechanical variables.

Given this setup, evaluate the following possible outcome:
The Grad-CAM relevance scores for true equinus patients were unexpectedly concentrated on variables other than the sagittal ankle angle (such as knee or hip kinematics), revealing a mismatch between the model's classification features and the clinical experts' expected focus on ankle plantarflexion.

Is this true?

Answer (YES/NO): YES